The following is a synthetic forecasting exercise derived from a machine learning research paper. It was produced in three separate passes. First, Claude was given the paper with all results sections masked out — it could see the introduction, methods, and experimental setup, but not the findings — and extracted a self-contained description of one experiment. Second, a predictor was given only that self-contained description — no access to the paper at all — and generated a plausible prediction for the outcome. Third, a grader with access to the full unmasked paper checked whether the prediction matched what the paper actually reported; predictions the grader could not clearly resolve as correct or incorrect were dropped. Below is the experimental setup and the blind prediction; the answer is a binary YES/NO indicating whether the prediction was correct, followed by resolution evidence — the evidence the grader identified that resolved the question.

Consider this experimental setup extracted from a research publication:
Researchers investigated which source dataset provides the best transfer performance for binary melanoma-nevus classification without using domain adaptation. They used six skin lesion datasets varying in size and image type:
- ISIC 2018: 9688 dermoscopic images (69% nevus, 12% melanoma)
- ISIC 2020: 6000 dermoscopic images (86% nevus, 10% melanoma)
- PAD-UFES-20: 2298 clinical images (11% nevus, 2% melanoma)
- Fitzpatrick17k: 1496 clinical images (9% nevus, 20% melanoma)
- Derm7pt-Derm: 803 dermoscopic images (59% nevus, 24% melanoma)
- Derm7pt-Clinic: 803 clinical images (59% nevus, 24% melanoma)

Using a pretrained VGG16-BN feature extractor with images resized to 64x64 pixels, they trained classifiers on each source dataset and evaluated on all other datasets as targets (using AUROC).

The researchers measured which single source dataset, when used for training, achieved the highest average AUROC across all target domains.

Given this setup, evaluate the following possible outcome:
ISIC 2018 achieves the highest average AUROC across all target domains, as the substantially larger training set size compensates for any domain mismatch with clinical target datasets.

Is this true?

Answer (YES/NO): YES